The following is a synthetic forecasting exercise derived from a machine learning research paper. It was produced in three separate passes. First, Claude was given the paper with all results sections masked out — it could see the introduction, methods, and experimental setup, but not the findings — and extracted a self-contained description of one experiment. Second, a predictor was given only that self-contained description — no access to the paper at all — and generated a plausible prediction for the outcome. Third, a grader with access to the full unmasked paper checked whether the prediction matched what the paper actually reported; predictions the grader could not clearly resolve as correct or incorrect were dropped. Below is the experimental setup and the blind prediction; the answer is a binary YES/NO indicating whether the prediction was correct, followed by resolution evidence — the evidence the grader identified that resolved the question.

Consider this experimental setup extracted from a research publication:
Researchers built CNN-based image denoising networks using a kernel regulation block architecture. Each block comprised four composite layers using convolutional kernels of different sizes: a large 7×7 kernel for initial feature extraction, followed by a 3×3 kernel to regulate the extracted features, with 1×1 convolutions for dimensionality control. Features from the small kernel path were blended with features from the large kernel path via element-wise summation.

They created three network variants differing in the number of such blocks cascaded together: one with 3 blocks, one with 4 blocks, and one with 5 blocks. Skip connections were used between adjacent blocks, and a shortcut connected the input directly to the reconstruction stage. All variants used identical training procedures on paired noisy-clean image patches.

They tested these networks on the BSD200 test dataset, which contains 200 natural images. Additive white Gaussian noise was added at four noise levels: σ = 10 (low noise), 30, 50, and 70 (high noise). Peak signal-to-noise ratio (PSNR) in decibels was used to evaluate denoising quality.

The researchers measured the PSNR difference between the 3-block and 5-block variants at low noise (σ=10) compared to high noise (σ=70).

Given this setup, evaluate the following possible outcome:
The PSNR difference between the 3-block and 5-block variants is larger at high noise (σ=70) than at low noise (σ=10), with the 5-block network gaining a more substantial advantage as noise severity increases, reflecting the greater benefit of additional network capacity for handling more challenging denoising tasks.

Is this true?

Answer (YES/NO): YES